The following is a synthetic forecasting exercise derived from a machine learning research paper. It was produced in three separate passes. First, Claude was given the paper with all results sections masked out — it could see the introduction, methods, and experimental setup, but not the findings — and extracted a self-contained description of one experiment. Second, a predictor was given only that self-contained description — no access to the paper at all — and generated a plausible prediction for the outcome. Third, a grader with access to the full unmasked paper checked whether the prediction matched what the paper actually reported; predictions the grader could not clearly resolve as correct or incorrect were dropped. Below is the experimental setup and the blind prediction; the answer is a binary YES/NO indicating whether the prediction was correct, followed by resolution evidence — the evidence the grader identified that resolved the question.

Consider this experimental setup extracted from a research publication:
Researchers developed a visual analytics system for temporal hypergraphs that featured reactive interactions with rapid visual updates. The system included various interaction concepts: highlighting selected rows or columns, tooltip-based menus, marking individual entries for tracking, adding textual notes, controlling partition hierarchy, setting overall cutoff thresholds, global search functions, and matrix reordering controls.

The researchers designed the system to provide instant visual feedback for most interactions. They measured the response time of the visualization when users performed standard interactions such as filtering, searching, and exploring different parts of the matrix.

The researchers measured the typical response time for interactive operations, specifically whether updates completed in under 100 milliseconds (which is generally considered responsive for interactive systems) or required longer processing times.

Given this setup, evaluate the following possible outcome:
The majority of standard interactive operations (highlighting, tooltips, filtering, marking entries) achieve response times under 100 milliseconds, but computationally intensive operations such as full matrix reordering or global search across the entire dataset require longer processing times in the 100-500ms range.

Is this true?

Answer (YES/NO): NO